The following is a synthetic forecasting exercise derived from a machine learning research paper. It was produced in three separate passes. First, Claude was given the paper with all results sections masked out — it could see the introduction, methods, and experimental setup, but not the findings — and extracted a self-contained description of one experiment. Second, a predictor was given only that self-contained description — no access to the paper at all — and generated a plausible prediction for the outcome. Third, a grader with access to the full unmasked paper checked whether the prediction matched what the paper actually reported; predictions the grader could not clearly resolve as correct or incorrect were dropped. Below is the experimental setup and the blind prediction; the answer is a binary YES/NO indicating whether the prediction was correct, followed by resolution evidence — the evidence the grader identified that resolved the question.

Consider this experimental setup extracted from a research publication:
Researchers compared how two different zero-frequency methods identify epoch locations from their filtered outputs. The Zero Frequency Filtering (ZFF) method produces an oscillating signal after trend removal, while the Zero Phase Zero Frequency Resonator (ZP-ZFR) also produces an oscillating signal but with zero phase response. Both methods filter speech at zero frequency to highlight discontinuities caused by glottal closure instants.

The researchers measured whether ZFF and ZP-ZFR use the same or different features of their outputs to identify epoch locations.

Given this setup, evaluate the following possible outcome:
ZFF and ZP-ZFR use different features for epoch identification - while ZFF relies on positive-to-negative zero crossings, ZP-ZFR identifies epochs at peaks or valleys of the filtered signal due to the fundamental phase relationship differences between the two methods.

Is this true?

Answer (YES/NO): NO